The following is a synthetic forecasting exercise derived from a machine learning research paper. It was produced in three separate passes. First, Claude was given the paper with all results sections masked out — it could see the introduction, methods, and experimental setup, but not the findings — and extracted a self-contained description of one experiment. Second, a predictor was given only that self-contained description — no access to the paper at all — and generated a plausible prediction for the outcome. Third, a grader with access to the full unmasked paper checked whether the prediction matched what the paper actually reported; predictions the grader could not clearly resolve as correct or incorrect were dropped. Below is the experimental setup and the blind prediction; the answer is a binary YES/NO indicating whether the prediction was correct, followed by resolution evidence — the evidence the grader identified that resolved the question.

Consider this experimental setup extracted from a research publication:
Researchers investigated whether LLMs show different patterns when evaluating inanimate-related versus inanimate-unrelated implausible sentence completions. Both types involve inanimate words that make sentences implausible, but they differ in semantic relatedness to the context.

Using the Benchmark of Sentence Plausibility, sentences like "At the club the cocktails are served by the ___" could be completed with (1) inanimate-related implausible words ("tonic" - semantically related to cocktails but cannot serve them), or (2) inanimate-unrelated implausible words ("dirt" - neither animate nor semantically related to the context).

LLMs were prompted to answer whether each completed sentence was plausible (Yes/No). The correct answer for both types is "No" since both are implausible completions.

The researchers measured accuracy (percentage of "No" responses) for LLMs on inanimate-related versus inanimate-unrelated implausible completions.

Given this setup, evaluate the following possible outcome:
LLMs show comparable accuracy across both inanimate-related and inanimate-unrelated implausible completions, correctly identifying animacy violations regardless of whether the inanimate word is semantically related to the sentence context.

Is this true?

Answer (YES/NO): NO